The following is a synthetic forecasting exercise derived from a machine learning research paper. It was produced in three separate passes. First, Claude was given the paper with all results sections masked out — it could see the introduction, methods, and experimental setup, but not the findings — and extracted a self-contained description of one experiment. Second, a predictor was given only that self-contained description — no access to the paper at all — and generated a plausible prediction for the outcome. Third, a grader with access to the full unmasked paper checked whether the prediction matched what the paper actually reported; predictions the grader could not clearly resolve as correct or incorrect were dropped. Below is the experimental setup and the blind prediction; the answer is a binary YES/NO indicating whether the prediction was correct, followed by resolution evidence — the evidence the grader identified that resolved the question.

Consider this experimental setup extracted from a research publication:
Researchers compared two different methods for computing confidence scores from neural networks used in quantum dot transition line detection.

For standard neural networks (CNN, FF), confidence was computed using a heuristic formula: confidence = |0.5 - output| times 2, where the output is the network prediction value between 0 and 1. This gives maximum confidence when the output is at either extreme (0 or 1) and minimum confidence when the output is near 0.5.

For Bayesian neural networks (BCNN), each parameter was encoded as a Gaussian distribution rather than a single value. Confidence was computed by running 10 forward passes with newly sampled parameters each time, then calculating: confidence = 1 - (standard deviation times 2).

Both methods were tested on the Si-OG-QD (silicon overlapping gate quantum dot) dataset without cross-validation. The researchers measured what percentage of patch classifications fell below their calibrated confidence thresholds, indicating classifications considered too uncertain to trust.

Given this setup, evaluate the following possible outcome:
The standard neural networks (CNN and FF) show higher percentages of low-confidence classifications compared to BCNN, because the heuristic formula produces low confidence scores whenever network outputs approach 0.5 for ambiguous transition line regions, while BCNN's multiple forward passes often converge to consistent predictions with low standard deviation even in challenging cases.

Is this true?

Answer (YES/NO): YES